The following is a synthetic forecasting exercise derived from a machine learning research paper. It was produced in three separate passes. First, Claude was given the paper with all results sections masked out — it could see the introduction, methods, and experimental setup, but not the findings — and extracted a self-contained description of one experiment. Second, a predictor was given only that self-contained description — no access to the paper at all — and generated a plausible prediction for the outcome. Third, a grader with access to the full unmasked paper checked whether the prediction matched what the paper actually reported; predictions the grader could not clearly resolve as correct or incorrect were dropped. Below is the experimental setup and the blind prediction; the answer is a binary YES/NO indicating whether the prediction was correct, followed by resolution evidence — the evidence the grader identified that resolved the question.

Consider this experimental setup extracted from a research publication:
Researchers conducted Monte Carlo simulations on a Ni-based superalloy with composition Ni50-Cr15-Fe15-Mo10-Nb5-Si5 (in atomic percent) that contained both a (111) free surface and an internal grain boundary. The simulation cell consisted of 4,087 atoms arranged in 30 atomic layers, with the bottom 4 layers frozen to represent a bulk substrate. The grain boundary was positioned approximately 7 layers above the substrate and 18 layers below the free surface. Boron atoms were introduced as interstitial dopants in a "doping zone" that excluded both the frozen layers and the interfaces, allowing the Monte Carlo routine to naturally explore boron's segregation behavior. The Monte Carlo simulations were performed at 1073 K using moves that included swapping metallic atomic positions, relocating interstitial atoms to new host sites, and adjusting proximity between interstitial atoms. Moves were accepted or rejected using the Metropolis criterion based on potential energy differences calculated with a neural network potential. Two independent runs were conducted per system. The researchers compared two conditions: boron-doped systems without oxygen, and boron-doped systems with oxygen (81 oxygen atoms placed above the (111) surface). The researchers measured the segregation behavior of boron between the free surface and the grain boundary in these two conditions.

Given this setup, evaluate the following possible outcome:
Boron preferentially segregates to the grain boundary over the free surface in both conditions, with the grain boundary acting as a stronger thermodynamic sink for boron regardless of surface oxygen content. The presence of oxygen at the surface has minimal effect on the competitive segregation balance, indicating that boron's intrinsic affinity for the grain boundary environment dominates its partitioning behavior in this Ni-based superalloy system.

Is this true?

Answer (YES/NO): NO